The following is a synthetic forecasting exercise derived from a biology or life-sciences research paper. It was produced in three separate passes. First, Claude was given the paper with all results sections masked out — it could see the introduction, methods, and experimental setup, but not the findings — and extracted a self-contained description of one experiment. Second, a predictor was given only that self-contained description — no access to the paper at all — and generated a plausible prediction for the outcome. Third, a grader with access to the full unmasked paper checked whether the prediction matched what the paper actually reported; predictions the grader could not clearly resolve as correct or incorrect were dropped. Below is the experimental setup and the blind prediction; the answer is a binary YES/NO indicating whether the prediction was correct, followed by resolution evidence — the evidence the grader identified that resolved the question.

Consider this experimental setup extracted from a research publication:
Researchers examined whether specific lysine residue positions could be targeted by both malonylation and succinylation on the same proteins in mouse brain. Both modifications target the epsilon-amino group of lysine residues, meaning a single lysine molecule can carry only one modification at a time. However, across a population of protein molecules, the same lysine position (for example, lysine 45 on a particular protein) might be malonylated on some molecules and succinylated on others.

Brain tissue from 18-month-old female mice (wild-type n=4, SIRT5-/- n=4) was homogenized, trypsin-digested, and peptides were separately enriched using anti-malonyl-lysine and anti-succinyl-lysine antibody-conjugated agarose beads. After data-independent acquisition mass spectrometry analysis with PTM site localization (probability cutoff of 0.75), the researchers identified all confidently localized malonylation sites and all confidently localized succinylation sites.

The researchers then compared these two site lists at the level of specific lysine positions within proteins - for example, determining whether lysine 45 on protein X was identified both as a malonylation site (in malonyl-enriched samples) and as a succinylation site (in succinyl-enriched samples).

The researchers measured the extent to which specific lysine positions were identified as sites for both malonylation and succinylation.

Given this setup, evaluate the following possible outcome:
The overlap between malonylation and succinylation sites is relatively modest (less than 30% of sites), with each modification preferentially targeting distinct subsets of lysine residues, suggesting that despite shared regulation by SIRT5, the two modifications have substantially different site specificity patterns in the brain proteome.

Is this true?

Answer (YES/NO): YES